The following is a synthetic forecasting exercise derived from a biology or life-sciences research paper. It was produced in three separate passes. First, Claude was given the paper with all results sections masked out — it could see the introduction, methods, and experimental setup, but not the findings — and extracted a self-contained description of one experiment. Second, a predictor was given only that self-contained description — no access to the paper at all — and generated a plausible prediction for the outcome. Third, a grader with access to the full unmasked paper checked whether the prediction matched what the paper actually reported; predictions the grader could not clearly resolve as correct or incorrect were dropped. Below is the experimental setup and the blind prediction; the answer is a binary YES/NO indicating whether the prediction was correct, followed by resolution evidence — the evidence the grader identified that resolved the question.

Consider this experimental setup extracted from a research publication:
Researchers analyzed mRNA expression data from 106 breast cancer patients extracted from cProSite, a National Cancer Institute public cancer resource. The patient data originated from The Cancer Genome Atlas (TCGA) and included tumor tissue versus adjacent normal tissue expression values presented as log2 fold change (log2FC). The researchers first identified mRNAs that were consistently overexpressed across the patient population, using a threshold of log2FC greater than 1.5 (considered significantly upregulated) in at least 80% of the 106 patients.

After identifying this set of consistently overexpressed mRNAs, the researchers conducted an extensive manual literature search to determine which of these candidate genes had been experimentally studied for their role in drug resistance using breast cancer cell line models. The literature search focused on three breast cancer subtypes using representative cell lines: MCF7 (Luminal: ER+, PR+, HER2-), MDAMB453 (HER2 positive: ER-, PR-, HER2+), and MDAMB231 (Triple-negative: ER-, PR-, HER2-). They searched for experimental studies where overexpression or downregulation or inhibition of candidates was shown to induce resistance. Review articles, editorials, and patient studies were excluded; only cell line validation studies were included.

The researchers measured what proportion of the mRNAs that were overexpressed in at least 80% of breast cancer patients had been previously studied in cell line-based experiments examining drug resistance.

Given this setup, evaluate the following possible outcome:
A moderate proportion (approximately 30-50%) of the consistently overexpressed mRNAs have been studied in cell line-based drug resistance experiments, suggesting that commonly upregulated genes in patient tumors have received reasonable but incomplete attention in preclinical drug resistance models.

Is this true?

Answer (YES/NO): NO